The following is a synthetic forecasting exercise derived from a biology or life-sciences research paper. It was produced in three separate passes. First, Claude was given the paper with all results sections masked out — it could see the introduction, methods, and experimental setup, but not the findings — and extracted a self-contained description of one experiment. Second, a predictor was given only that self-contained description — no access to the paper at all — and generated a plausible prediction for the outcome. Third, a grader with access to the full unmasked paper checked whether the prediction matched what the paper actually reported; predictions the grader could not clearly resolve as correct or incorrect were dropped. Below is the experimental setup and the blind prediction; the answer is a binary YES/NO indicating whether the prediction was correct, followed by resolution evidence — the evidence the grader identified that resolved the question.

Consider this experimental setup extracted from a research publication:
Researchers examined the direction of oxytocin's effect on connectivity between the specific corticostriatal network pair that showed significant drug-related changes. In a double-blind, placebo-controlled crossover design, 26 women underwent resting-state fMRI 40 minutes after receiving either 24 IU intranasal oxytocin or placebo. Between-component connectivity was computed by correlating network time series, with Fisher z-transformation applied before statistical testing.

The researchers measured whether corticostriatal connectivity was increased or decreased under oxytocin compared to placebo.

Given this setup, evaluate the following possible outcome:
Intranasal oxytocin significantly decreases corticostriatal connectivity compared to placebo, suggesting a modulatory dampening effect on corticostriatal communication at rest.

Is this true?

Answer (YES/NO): NO